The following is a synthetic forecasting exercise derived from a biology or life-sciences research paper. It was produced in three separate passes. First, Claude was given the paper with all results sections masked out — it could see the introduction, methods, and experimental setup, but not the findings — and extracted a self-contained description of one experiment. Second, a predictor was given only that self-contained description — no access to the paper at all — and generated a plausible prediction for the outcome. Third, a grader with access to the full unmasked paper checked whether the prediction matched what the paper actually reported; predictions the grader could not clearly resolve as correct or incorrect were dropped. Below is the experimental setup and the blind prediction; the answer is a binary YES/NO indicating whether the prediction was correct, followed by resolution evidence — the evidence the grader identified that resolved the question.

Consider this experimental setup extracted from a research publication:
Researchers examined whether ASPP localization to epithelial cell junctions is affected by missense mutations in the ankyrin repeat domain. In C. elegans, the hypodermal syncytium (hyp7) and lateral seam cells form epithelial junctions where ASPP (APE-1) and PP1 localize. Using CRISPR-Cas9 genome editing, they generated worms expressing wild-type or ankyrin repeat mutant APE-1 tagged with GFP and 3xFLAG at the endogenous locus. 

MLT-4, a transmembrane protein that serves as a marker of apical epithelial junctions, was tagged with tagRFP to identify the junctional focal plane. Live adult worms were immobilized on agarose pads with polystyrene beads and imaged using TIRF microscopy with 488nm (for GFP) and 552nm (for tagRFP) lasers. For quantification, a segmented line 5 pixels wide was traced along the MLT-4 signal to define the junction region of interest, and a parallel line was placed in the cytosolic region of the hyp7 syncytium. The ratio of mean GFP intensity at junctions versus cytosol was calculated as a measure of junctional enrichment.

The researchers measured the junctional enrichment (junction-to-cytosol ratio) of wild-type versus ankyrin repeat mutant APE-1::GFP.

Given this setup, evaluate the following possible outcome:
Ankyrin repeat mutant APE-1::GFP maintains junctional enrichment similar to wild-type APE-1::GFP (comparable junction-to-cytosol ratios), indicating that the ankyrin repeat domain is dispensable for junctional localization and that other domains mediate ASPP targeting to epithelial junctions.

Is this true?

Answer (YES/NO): YES